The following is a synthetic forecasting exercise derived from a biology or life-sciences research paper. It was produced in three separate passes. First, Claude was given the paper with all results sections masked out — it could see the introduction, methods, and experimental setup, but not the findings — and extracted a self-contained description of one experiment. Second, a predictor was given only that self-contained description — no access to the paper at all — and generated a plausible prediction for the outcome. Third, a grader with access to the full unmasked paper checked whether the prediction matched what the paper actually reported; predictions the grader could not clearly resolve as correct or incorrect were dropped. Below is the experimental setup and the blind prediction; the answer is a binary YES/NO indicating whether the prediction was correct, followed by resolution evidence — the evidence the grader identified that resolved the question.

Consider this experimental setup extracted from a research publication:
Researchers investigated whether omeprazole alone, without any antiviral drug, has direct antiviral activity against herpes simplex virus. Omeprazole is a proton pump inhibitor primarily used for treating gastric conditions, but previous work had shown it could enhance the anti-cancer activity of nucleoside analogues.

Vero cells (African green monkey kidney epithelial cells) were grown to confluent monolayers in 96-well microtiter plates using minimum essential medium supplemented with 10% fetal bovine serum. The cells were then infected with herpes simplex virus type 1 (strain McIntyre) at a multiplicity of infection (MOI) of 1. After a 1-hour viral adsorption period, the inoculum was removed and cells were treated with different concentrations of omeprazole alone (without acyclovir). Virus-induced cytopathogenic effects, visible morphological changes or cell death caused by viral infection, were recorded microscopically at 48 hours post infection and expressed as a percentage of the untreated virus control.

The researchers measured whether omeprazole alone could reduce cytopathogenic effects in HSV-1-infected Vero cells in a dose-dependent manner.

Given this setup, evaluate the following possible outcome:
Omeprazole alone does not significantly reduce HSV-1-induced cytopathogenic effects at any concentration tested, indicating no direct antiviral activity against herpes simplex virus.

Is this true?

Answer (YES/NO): YES